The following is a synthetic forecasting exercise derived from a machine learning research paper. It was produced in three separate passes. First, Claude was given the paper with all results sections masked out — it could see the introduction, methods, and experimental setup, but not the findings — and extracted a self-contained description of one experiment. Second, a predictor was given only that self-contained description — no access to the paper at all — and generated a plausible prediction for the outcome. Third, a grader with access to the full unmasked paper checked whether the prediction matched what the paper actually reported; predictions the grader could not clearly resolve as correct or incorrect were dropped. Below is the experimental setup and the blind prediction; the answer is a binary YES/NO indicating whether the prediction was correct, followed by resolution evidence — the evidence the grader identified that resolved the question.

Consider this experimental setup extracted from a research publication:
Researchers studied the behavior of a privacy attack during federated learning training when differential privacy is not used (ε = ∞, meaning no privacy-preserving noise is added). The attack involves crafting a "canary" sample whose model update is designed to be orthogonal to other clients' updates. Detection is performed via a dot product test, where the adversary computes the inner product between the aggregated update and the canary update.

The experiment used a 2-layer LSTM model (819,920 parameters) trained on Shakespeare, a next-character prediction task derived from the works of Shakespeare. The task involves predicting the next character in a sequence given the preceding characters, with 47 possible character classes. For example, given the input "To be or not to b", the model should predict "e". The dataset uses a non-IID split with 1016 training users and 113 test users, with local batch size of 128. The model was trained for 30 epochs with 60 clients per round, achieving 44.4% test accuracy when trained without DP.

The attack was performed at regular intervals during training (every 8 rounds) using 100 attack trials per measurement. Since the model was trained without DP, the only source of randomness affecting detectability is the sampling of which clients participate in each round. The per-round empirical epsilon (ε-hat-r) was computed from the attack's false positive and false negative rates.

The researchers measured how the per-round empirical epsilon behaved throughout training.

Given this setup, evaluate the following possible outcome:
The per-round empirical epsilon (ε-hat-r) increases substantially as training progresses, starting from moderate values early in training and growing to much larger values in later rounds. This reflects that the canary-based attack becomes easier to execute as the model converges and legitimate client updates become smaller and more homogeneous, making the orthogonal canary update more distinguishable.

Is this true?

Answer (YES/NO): NO